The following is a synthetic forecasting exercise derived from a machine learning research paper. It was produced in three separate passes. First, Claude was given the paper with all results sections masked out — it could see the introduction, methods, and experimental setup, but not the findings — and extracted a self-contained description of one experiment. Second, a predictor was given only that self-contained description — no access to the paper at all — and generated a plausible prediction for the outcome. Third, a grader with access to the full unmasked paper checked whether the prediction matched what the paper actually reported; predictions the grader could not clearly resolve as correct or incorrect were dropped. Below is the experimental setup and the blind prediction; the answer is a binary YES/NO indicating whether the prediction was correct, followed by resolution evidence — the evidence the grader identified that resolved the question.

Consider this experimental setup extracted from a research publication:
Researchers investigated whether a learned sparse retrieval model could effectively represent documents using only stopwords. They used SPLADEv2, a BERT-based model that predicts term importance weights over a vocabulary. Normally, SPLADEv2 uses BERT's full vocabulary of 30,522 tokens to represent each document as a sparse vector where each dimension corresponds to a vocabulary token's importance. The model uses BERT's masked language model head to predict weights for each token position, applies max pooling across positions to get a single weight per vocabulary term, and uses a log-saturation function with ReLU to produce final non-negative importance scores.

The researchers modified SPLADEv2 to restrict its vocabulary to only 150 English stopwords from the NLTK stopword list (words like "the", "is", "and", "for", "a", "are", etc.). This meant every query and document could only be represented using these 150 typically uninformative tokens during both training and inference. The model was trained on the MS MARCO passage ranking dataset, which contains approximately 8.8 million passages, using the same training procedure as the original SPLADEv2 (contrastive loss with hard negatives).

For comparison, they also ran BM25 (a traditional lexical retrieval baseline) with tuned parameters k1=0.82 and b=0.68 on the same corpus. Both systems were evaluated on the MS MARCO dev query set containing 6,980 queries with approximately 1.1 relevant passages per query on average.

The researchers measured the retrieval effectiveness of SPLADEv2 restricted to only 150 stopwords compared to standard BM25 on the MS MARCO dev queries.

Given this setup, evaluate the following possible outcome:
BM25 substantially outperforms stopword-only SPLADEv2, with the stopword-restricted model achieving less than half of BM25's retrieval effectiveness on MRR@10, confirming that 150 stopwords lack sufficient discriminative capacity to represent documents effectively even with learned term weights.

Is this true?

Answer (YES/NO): NO